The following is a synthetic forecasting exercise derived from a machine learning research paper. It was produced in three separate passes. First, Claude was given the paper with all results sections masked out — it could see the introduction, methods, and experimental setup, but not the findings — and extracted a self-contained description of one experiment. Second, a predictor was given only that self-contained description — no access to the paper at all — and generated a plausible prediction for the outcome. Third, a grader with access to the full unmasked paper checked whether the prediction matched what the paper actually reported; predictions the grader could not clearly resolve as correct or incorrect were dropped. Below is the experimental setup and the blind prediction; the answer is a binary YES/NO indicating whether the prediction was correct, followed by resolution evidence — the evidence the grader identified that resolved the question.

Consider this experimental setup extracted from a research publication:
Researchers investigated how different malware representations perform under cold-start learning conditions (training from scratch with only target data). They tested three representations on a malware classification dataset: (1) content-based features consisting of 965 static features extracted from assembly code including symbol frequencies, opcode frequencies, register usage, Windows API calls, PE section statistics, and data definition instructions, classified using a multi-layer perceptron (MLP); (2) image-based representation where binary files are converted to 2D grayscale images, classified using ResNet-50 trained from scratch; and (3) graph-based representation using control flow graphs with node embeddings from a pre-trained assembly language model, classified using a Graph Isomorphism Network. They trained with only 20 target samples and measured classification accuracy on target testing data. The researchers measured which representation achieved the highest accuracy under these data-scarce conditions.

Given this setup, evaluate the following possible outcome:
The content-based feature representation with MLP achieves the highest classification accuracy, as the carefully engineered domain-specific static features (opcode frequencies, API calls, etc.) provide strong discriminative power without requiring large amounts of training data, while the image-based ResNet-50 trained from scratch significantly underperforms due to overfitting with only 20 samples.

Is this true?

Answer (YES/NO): NO